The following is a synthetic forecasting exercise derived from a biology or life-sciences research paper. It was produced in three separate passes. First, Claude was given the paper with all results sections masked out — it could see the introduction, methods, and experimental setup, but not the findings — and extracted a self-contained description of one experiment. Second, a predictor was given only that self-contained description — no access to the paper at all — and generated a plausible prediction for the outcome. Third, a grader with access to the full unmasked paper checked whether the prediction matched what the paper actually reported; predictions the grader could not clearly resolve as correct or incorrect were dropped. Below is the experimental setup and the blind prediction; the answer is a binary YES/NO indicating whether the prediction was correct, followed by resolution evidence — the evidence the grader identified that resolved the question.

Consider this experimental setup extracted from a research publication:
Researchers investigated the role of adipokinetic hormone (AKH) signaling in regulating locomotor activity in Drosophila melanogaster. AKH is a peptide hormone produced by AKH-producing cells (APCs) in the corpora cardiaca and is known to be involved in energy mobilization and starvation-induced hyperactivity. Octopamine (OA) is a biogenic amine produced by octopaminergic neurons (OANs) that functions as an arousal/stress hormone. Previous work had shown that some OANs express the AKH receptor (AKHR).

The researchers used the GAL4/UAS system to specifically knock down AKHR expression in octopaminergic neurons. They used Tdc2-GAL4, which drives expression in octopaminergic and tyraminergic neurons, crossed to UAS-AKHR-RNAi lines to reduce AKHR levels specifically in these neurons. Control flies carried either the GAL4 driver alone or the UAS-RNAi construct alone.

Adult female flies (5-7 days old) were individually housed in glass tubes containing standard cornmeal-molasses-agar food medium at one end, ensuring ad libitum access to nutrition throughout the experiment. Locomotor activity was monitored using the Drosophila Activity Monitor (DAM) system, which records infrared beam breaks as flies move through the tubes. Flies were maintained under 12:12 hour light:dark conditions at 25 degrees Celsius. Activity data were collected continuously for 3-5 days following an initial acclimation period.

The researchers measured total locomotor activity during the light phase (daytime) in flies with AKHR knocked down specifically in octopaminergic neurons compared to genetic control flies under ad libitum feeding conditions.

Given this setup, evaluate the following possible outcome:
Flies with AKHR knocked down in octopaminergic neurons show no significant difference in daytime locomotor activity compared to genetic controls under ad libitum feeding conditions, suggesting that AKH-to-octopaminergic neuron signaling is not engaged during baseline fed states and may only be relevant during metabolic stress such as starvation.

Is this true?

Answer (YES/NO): NO